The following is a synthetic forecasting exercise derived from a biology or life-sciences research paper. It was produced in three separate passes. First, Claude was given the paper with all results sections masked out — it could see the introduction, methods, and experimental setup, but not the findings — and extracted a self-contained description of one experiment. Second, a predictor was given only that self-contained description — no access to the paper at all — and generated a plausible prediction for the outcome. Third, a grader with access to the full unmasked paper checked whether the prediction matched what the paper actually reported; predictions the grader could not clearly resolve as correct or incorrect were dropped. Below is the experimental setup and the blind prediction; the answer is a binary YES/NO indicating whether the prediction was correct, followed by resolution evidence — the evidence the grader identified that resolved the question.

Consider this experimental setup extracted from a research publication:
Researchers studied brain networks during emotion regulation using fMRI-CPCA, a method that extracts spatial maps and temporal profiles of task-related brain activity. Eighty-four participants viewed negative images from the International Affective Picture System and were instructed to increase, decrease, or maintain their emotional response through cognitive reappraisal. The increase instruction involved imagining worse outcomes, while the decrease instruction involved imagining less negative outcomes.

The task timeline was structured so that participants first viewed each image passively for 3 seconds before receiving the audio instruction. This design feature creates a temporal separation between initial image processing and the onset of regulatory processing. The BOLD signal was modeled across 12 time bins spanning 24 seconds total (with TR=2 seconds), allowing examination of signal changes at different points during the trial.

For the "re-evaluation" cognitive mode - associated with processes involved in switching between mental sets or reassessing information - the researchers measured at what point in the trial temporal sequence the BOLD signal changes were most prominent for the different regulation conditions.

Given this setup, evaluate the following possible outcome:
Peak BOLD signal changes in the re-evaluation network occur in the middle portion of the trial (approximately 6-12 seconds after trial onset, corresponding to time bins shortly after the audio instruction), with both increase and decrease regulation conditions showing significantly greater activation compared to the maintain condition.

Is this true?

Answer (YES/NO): NO